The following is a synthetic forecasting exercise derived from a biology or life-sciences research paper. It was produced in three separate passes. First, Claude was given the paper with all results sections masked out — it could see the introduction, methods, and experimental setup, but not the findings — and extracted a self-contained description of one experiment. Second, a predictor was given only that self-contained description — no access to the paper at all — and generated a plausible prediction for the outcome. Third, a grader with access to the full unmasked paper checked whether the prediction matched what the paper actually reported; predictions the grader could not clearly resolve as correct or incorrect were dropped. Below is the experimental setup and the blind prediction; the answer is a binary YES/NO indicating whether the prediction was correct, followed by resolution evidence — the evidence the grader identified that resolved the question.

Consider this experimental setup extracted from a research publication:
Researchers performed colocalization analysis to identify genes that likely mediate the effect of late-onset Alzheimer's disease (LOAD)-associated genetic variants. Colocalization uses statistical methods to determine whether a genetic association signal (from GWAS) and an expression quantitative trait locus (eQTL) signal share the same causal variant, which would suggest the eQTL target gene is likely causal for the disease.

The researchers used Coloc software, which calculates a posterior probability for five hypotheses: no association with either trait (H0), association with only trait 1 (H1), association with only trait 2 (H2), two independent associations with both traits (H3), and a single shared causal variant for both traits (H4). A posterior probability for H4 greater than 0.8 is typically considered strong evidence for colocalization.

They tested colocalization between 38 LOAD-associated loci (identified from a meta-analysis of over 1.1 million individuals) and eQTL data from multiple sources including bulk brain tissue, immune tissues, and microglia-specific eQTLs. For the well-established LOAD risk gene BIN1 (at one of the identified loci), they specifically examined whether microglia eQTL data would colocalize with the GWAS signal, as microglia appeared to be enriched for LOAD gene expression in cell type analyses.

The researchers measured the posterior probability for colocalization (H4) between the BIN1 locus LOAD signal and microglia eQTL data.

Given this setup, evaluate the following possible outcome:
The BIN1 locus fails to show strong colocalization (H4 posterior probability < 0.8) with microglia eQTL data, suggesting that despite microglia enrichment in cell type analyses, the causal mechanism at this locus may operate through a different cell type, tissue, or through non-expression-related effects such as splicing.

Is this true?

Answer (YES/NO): YES